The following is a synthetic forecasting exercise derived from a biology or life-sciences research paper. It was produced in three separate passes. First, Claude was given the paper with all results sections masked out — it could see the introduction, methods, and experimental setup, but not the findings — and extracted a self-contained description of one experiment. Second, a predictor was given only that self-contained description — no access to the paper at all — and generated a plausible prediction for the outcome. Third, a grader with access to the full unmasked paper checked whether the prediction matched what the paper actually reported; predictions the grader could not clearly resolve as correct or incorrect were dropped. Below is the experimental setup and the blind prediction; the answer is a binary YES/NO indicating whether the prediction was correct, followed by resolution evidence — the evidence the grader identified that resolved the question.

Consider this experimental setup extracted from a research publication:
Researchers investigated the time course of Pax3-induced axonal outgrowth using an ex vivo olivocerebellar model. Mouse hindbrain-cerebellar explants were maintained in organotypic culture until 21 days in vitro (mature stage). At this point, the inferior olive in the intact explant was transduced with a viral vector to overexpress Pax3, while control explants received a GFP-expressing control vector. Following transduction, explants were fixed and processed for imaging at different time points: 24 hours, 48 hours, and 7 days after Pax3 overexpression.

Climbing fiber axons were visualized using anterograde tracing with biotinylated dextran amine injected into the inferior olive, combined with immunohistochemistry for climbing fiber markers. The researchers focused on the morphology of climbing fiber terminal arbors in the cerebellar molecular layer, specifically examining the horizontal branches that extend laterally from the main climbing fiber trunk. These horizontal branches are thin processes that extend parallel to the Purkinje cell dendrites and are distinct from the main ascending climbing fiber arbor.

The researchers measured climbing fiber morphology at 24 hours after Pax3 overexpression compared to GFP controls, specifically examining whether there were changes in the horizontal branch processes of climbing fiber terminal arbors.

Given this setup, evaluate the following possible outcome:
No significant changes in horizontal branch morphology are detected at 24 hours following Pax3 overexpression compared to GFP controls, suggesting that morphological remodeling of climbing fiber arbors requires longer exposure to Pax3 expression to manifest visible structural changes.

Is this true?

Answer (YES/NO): NO